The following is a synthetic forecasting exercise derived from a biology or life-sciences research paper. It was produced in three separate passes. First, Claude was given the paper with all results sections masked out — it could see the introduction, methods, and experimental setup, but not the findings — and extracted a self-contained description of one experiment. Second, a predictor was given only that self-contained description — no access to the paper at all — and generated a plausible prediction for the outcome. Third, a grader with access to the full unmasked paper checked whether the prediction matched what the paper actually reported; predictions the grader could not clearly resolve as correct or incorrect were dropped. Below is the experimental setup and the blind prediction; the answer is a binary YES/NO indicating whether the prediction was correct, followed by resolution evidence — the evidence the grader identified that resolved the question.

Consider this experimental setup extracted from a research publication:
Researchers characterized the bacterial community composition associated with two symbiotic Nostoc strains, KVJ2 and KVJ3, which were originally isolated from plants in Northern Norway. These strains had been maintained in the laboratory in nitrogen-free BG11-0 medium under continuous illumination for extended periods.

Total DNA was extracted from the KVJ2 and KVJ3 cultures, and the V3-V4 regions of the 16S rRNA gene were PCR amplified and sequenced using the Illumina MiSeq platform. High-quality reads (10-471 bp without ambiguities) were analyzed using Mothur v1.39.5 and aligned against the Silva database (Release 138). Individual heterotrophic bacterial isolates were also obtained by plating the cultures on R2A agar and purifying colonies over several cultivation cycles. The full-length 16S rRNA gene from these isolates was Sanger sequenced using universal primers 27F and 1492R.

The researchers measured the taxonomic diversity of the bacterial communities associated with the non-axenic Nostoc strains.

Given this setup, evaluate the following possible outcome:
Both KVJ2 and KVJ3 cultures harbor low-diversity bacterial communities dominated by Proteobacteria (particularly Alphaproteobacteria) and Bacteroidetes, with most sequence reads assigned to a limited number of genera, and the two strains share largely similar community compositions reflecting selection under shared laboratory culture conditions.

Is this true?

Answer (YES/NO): NO